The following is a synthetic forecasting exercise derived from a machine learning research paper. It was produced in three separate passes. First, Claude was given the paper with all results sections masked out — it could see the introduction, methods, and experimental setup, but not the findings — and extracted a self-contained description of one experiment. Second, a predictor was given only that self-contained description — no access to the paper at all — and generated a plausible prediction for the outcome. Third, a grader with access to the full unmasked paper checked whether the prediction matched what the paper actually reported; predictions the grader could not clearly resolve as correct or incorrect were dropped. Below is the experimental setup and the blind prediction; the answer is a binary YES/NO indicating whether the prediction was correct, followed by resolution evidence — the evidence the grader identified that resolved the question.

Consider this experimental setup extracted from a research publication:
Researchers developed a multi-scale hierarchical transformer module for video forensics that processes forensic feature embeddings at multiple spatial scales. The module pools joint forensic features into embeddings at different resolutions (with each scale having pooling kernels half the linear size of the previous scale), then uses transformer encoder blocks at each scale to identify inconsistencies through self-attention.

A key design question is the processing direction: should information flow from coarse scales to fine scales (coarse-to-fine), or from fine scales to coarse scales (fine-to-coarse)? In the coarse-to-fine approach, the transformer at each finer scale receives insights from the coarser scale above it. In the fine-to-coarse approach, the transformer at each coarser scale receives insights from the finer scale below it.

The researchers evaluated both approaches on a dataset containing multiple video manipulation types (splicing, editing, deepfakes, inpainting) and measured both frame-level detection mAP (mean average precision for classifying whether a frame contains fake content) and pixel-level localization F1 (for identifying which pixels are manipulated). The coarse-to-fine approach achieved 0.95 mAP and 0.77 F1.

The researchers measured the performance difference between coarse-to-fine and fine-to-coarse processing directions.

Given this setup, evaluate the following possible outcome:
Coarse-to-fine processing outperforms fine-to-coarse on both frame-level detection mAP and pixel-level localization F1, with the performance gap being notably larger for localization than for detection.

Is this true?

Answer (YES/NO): YES